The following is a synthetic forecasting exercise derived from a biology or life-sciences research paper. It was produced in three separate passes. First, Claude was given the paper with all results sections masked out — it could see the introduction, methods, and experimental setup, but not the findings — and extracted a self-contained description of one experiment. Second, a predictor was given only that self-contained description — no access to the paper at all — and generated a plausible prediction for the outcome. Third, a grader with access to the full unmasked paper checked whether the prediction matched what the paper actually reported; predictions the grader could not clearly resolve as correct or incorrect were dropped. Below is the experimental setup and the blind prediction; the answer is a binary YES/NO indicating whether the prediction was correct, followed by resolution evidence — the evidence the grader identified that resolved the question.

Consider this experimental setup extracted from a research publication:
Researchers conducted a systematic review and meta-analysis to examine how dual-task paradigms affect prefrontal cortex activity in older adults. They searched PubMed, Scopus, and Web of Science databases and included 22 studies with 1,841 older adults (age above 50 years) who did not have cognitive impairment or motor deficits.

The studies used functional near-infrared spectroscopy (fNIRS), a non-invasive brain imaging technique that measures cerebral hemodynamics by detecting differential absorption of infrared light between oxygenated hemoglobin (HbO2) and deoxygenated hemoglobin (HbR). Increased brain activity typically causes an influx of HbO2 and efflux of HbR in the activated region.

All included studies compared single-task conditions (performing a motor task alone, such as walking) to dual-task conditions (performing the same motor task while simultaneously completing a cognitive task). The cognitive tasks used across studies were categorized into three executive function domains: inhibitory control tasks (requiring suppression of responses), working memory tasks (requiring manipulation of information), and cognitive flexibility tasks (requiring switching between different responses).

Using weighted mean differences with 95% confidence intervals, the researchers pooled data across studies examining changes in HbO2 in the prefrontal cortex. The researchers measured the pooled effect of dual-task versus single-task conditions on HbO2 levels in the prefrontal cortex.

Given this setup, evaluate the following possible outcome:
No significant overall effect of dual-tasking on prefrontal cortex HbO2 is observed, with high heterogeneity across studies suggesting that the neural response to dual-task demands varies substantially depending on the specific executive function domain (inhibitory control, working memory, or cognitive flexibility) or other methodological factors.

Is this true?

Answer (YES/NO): NO